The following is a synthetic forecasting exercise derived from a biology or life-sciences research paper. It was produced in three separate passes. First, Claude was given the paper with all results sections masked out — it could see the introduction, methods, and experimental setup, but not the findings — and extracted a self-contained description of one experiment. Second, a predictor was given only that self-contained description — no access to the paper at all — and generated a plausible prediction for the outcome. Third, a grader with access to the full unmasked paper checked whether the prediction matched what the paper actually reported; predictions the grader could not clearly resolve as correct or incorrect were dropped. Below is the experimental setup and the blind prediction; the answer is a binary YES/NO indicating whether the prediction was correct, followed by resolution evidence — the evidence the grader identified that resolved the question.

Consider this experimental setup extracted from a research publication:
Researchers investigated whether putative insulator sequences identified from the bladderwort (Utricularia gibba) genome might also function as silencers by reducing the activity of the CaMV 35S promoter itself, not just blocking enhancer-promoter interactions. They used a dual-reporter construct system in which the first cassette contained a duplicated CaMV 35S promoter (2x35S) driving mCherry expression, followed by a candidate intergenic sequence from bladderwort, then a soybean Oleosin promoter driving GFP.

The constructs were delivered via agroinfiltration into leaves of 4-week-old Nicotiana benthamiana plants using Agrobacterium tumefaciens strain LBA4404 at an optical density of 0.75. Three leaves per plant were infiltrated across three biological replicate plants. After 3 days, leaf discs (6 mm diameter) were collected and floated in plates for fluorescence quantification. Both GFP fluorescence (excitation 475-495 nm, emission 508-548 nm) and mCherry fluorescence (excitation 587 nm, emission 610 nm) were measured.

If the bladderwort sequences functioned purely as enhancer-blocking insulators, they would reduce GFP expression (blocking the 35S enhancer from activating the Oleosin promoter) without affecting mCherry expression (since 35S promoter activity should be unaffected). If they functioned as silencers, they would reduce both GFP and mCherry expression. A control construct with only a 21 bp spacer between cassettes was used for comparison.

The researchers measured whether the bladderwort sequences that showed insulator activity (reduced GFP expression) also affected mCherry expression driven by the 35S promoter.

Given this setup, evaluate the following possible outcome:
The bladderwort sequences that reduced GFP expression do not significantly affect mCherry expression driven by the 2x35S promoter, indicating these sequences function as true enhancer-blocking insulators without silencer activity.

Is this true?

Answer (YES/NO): NO